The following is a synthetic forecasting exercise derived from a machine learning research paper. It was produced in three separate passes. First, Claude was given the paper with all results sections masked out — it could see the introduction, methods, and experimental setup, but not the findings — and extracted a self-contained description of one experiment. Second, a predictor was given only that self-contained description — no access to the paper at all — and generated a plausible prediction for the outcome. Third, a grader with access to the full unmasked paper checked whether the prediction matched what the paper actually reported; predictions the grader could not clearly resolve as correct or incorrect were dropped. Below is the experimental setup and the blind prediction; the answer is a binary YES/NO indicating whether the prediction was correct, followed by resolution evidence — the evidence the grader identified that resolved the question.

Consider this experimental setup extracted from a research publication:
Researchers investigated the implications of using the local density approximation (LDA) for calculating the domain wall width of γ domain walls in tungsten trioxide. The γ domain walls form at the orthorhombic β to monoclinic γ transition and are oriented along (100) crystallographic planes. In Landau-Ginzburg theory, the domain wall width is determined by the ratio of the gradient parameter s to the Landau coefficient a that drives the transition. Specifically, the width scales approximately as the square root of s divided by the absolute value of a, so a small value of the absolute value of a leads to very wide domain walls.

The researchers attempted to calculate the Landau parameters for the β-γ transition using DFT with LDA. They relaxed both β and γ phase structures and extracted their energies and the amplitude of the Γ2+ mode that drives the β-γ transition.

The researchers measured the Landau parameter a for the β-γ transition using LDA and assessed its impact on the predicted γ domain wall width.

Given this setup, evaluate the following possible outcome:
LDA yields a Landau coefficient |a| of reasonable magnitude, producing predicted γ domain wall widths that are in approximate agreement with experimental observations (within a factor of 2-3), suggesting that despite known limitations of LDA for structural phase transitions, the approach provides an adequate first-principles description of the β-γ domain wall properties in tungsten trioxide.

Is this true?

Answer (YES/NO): NO